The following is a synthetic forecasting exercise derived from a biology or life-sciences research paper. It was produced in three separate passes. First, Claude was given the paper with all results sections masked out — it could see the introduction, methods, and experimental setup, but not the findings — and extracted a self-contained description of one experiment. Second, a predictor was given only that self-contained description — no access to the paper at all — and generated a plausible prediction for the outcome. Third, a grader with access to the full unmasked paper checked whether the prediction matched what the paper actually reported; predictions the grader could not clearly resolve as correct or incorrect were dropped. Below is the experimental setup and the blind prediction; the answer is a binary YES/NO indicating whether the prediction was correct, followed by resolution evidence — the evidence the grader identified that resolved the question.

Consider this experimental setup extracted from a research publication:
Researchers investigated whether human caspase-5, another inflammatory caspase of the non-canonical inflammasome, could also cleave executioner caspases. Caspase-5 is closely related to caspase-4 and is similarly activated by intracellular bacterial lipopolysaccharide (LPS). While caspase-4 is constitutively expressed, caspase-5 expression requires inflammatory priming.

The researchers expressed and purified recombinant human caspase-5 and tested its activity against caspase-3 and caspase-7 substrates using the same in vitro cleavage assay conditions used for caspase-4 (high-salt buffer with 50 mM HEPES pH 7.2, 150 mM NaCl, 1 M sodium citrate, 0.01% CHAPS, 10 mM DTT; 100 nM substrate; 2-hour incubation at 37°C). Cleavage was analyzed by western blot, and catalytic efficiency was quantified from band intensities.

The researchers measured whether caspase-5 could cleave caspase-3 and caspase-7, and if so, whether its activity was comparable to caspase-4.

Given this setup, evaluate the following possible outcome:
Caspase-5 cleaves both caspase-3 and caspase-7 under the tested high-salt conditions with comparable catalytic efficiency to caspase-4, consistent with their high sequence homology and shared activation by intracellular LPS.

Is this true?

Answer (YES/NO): YES